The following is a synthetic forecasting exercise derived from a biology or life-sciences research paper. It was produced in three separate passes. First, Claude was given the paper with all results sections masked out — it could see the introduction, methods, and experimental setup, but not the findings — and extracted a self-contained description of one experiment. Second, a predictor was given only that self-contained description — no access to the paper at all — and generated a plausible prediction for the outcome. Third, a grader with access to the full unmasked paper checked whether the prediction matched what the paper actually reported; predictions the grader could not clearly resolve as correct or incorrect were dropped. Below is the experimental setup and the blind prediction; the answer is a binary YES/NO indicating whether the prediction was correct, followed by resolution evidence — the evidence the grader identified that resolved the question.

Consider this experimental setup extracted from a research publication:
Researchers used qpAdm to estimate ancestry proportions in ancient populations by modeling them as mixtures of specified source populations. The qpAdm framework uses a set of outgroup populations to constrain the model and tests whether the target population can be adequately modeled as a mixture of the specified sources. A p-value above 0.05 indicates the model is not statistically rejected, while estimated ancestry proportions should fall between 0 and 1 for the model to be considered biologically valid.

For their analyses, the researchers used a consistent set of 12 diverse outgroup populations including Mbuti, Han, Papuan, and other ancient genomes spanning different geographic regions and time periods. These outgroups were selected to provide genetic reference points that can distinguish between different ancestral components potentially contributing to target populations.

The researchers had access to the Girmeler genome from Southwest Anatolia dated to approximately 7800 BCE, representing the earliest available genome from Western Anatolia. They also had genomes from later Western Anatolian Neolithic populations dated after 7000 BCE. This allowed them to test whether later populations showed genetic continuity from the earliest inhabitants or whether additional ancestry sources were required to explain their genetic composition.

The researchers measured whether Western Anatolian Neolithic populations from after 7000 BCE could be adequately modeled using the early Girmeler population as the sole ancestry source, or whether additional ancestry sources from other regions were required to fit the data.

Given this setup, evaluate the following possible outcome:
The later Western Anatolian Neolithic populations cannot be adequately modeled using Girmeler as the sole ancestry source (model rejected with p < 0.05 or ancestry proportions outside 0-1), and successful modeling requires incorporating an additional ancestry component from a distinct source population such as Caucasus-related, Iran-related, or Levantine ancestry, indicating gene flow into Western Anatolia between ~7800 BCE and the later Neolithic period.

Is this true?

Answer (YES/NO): NO